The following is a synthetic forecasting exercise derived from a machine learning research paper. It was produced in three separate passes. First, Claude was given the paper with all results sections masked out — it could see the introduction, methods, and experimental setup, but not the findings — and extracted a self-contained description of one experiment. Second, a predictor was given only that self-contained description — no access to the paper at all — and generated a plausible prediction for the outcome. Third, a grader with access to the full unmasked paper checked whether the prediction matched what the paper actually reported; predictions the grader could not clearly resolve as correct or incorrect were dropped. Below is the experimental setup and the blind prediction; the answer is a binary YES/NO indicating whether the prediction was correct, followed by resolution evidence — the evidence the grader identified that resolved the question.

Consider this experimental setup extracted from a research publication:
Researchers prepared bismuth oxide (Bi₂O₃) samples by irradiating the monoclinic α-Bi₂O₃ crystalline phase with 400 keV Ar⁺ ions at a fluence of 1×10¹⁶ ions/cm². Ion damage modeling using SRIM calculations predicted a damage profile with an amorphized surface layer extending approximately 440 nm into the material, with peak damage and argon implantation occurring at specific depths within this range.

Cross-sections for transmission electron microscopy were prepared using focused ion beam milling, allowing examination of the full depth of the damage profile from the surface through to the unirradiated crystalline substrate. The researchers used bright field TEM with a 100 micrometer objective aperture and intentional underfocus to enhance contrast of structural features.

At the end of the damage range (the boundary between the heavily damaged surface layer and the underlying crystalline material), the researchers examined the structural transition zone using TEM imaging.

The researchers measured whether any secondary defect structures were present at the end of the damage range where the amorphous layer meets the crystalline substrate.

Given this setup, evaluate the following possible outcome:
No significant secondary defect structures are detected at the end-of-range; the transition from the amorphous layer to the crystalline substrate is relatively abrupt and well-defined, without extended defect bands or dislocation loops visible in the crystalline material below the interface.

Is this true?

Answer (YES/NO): NO